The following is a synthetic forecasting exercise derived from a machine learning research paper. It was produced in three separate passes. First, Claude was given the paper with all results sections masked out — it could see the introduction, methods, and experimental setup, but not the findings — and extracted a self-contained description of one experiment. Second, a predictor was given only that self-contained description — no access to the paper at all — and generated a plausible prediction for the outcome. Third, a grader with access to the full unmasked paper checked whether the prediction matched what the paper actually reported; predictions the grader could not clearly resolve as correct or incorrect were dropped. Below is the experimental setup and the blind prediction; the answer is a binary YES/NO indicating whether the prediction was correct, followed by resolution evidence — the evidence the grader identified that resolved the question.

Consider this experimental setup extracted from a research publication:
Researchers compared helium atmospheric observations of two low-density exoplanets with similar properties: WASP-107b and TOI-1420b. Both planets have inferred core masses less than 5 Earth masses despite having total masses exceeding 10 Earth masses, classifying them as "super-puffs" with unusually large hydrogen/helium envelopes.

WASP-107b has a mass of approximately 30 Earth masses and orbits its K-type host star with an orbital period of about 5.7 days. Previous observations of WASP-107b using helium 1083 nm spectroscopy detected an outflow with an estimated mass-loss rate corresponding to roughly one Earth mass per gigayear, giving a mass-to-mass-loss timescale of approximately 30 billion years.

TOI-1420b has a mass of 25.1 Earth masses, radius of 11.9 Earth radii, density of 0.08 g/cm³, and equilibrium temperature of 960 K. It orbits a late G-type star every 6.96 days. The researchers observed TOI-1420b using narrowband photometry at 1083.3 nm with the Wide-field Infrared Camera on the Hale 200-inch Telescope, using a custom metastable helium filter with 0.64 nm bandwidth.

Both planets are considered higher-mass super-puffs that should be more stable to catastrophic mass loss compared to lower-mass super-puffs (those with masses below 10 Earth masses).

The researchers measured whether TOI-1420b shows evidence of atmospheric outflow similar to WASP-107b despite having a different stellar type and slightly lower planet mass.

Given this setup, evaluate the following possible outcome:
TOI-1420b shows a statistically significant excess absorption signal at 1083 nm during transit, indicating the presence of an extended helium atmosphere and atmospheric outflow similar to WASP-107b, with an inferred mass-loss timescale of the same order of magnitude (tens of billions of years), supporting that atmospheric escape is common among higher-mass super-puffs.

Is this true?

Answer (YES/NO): YES